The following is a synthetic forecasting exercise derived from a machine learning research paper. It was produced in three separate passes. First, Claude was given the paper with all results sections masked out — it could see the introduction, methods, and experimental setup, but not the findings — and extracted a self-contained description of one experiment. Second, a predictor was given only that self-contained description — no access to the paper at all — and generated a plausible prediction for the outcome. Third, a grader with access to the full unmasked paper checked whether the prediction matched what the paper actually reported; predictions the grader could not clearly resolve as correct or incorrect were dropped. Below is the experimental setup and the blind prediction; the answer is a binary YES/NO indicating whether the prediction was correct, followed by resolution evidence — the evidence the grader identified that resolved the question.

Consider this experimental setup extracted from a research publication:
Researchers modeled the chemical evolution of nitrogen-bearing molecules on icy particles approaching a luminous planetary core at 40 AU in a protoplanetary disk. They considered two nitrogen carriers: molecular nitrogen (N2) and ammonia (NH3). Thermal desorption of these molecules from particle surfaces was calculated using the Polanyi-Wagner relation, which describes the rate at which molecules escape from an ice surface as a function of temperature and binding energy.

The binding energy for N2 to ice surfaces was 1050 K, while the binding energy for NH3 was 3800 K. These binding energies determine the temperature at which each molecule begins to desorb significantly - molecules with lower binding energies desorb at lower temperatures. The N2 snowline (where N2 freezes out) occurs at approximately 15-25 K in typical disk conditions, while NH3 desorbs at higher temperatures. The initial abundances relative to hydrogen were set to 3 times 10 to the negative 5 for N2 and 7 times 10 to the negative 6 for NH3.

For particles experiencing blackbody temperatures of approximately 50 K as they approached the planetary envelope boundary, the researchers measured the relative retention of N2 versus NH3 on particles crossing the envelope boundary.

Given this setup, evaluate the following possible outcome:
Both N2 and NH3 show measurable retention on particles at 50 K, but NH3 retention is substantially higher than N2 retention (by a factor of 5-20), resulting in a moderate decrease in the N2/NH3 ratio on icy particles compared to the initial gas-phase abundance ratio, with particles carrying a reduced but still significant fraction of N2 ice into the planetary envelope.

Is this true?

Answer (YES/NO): NO